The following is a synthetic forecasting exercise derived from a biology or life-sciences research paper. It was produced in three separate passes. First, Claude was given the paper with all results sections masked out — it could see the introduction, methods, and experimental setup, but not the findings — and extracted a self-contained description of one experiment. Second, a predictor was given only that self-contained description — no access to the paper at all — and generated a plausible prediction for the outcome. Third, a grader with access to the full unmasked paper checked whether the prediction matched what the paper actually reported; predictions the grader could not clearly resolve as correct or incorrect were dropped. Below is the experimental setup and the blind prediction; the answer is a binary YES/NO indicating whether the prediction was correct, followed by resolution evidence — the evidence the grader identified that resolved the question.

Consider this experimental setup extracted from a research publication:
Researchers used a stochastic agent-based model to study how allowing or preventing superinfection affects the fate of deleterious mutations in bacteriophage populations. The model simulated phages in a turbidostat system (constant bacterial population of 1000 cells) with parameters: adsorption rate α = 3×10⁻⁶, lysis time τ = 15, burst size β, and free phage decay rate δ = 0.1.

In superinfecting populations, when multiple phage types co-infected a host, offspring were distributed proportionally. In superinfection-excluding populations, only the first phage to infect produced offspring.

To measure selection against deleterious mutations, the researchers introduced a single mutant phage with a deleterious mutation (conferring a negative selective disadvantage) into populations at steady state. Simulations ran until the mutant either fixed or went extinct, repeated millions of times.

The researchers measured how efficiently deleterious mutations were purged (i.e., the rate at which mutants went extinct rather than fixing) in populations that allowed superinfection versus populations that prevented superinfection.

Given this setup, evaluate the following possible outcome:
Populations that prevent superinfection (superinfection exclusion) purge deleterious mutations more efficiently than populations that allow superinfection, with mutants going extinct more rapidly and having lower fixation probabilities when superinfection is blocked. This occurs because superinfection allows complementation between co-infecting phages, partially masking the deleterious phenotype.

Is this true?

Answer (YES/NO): NO